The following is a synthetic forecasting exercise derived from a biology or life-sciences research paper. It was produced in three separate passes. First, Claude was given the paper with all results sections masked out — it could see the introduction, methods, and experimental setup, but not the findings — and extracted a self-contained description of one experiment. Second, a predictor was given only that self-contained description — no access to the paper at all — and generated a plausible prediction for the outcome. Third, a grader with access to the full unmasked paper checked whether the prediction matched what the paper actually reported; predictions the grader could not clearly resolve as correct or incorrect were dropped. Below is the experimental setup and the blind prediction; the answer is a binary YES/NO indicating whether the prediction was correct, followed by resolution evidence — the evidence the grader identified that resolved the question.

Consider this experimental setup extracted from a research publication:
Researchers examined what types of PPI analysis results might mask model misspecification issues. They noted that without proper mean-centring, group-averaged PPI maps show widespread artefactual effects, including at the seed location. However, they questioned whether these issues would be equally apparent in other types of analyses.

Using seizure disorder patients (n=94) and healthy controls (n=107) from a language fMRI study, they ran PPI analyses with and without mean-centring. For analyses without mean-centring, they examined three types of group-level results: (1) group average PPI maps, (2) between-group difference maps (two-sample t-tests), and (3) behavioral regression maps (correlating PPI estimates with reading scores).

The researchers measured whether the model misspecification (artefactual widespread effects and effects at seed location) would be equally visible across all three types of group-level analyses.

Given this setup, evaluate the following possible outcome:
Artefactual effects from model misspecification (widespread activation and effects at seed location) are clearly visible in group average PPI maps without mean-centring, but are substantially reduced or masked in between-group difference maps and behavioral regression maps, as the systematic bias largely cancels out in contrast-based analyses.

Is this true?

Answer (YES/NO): YES